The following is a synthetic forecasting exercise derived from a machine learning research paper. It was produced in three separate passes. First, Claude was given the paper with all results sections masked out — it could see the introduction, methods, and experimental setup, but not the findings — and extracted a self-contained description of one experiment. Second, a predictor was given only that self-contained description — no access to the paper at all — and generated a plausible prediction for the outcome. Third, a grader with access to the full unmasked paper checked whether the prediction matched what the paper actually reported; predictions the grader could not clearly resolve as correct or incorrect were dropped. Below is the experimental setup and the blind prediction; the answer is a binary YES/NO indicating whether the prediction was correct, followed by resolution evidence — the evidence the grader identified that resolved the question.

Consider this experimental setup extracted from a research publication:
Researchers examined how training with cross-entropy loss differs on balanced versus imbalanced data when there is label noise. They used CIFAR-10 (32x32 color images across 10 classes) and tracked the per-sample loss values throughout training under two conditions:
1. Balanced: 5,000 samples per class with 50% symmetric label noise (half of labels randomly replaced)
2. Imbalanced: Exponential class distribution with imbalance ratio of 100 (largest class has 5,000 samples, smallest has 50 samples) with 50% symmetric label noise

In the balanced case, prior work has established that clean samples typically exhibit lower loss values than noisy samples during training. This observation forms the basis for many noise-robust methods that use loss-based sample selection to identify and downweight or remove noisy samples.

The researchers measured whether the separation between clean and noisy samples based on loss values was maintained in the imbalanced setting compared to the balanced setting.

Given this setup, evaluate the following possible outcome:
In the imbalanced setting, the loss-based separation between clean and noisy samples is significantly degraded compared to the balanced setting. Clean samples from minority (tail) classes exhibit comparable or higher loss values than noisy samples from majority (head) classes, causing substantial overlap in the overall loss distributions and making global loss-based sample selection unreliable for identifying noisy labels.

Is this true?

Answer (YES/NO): YES